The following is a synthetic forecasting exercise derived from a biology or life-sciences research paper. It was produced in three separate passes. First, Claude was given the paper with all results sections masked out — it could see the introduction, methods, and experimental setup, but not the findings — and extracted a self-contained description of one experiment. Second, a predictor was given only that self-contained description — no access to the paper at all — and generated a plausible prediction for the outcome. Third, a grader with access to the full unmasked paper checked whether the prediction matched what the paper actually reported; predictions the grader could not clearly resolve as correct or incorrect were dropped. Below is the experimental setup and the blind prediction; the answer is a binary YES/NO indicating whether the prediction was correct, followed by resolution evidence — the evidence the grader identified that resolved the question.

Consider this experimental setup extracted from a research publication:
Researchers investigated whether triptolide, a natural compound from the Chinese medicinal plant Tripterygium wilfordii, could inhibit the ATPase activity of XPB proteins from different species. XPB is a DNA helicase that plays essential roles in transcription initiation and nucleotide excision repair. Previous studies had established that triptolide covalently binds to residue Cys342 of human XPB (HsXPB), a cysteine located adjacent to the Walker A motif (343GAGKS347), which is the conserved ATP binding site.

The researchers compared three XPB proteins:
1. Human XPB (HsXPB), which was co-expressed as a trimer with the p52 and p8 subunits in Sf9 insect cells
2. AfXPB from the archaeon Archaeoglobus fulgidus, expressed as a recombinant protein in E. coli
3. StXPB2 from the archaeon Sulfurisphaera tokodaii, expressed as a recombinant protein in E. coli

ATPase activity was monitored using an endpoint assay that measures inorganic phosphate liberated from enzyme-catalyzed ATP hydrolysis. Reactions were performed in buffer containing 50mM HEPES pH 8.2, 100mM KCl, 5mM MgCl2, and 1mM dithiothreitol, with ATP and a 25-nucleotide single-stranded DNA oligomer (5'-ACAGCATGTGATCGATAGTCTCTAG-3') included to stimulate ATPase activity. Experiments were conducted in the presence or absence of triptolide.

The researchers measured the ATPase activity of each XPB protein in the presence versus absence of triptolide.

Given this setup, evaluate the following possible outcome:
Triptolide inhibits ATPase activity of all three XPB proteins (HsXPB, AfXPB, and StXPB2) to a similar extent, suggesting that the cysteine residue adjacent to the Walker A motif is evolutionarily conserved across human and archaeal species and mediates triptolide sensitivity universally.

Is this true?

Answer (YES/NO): NO